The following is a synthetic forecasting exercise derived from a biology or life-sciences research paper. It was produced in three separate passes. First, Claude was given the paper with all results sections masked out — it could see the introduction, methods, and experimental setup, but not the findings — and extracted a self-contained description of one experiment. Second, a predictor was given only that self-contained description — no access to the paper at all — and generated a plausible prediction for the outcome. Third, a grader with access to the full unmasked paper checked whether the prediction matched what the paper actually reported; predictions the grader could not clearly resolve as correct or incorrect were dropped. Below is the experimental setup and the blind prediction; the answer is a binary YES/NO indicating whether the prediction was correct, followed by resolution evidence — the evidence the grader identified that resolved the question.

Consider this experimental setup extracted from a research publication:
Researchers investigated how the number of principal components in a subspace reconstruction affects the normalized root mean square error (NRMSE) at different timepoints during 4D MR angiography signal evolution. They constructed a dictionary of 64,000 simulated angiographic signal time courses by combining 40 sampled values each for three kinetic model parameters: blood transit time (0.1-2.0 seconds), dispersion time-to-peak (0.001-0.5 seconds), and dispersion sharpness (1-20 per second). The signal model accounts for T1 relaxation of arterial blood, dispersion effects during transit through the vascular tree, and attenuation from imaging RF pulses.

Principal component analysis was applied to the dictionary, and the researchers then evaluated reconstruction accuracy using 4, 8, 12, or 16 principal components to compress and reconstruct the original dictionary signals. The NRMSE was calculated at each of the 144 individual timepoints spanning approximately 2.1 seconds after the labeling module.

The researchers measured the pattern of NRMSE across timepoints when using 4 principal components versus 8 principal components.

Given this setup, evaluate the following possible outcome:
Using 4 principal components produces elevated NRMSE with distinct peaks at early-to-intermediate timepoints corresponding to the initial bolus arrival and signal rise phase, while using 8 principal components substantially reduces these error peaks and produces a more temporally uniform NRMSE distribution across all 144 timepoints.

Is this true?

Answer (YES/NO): NO